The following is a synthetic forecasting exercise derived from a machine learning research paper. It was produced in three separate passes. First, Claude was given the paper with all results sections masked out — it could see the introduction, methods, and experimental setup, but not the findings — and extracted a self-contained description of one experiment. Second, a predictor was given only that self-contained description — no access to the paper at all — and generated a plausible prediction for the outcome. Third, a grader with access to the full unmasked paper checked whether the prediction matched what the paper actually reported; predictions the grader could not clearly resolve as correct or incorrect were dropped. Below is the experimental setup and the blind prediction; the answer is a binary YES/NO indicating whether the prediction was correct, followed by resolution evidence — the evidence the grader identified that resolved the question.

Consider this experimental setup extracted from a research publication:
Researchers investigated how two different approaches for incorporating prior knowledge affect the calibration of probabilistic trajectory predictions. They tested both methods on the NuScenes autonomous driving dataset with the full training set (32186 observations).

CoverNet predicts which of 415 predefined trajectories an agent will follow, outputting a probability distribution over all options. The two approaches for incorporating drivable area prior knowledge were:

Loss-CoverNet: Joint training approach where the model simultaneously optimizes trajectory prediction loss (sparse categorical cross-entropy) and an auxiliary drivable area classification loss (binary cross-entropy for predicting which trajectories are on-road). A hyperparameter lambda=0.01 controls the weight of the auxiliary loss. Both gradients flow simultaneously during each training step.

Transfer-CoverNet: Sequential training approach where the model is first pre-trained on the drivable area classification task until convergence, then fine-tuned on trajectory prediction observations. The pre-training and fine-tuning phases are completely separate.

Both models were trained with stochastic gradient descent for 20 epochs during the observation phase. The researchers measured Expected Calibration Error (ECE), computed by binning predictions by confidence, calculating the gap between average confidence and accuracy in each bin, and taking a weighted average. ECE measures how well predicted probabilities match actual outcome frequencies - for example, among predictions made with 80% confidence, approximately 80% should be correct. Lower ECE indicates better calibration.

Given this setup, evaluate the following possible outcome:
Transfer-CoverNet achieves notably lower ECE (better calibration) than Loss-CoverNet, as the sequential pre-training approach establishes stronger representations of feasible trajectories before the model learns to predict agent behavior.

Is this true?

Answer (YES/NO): YES